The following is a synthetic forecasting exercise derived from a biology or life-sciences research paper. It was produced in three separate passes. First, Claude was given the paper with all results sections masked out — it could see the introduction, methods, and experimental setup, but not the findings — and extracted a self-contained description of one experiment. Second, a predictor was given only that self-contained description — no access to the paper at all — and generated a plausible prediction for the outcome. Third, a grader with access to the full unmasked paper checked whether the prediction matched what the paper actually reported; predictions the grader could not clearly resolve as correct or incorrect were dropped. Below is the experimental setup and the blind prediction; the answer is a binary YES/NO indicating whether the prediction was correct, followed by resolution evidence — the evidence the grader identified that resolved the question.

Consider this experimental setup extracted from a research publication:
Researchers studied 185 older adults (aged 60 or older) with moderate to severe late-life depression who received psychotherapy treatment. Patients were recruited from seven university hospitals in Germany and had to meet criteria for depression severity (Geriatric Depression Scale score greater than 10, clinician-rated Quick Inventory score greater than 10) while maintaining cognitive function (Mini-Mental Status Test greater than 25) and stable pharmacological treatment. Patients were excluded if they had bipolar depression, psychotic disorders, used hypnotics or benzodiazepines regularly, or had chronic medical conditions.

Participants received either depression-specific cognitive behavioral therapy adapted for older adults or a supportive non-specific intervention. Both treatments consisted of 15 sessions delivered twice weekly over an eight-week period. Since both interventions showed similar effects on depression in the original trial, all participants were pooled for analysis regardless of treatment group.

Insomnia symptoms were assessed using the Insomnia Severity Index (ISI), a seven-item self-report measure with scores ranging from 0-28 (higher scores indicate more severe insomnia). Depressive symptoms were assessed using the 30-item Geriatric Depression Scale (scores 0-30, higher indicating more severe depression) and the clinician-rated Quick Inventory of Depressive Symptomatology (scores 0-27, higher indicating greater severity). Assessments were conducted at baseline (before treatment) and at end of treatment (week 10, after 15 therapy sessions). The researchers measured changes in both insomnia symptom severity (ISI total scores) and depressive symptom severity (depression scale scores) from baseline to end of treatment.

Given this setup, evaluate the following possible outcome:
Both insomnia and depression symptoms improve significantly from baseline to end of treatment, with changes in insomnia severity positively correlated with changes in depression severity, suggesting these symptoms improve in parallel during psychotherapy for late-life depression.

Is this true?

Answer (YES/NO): NO